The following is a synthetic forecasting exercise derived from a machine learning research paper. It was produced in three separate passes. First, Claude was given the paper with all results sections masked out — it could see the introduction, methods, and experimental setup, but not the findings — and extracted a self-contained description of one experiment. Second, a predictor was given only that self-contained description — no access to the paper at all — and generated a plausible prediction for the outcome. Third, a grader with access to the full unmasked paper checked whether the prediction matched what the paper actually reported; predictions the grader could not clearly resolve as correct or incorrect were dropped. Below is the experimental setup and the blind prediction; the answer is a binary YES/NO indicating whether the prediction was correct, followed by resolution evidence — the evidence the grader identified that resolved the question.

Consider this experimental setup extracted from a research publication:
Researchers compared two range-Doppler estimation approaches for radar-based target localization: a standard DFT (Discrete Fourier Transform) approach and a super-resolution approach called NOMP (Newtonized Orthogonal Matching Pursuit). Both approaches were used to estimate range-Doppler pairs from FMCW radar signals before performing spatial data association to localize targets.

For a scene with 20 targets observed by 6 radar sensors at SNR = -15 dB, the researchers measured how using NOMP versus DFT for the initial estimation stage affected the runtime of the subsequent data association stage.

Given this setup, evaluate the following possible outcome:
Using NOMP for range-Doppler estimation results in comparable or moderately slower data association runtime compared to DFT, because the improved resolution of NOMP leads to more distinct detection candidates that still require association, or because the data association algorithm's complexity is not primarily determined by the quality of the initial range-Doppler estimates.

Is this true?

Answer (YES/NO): NO